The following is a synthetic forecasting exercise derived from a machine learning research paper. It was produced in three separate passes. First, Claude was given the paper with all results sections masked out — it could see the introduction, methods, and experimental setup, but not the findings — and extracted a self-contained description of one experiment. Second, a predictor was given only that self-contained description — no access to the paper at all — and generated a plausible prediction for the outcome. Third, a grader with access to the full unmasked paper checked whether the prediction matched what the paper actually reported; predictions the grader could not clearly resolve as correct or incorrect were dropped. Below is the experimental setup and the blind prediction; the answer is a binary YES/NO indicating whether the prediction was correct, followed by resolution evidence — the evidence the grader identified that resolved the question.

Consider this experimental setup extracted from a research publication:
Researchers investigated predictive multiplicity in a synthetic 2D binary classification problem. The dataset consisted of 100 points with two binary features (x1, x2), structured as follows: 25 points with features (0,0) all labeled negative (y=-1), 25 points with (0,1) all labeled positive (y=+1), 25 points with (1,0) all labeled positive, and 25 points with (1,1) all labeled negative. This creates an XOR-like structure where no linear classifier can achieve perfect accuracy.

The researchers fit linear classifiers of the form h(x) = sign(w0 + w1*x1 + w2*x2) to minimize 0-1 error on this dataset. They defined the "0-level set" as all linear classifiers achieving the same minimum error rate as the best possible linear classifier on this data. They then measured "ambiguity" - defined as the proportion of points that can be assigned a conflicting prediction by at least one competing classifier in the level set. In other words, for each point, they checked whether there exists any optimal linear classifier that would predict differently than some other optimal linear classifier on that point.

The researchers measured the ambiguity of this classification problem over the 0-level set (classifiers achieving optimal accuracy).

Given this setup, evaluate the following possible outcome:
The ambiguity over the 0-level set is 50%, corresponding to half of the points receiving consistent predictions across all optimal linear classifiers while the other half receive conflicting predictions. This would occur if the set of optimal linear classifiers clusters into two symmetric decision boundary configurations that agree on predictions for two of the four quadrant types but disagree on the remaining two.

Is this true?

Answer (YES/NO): NO